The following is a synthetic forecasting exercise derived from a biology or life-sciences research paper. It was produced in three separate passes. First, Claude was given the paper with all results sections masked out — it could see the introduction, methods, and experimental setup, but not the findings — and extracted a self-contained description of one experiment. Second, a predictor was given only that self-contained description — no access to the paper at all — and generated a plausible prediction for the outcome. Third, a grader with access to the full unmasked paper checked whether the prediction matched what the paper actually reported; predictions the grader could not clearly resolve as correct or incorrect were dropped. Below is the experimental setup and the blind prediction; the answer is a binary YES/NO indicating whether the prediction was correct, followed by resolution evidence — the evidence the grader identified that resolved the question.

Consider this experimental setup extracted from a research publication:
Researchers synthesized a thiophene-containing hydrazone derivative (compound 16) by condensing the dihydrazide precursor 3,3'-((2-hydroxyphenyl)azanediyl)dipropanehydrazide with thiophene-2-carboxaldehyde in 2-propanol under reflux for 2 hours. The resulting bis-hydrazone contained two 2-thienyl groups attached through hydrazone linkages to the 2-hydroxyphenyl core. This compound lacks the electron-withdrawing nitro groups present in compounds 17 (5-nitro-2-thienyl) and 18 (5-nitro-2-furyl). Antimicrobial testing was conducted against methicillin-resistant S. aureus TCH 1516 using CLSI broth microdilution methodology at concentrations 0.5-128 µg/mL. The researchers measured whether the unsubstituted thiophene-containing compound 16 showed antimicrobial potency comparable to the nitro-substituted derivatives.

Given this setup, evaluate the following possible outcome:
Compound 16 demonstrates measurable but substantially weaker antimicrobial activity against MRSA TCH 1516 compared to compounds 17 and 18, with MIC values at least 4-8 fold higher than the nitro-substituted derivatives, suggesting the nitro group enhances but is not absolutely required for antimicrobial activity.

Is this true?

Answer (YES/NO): YES